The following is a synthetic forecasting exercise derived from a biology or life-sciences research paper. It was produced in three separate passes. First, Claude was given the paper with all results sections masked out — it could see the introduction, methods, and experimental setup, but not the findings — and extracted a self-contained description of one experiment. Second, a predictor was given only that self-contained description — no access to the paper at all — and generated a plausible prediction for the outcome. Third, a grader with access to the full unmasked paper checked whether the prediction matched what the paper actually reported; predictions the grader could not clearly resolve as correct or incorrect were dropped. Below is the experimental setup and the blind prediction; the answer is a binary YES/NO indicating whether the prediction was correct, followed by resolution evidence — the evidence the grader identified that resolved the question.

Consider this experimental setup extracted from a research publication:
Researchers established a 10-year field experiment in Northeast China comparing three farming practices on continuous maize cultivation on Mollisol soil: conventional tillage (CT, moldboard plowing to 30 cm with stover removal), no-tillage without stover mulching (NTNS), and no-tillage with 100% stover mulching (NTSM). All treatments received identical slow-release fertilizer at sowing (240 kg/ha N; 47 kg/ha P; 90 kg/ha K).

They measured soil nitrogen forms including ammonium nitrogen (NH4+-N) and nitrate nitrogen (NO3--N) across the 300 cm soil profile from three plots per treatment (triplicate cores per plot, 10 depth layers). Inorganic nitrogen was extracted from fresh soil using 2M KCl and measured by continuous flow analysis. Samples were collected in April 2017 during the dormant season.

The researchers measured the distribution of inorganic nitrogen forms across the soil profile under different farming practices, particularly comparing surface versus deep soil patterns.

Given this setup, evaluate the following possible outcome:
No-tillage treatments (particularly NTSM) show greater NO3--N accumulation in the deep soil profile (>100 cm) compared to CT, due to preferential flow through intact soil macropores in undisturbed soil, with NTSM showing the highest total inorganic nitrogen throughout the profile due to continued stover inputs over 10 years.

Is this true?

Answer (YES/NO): NO